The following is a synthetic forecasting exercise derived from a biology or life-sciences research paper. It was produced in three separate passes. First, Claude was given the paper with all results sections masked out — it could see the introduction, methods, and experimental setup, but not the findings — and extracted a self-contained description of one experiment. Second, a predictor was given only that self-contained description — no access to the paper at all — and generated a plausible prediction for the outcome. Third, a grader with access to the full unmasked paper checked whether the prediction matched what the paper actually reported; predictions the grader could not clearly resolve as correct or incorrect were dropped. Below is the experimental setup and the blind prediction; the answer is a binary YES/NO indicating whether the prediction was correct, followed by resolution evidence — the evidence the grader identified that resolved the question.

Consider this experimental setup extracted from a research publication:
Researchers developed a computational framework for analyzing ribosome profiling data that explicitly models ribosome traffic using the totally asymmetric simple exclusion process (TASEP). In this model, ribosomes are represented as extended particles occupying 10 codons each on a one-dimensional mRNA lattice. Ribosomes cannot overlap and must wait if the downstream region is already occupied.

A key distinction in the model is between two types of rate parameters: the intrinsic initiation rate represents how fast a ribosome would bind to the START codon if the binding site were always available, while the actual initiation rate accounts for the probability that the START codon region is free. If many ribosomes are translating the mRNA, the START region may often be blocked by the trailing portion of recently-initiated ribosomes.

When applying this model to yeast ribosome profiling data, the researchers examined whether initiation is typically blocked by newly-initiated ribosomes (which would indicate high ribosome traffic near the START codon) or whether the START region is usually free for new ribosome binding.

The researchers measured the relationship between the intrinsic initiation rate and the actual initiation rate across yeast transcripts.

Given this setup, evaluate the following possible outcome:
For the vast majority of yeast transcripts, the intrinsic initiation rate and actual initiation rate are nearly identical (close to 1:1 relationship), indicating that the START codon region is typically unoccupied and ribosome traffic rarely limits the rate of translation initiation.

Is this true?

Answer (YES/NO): NO